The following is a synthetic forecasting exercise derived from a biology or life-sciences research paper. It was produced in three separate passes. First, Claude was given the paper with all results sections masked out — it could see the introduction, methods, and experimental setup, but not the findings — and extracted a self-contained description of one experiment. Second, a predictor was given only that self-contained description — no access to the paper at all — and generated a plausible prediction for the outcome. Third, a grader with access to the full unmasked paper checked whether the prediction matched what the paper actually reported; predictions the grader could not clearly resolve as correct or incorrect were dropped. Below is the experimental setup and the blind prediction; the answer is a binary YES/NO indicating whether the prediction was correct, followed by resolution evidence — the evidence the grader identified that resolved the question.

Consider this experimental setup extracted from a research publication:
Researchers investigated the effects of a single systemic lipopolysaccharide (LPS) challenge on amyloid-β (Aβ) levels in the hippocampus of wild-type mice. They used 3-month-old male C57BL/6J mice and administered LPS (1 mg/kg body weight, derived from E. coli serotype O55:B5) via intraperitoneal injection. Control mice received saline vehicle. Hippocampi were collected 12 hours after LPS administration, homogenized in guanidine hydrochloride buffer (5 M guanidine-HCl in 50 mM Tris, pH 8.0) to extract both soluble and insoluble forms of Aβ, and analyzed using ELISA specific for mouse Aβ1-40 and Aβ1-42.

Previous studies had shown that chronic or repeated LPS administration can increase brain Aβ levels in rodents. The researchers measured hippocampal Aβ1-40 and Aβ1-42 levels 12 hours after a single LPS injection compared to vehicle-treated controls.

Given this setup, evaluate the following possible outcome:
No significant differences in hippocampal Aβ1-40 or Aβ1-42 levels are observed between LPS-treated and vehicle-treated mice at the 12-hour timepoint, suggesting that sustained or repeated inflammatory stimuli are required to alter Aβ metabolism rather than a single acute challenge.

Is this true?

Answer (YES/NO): YES